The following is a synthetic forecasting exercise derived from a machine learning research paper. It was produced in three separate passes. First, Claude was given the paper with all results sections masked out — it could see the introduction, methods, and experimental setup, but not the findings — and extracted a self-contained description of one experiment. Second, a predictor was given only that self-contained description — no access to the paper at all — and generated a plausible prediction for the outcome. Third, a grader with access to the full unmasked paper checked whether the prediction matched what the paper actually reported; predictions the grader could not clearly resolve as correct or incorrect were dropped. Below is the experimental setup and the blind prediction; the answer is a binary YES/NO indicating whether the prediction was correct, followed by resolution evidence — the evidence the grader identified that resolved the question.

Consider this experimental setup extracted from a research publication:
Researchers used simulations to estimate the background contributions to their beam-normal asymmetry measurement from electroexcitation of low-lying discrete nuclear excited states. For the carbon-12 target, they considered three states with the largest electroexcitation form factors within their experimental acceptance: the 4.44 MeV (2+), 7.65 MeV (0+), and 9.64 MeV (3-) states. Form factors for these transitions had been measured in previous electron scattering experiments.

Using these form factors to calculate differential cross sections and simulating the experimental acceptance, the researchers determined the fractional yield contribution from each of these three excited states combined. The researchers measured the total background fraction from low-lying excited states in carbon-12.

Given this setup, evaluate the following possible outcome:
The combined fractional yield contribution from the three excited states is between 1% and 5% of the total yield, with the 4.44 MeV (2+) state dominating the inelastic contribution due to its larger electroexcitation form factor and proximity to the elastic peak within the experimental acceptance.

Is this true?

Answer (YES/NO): YES